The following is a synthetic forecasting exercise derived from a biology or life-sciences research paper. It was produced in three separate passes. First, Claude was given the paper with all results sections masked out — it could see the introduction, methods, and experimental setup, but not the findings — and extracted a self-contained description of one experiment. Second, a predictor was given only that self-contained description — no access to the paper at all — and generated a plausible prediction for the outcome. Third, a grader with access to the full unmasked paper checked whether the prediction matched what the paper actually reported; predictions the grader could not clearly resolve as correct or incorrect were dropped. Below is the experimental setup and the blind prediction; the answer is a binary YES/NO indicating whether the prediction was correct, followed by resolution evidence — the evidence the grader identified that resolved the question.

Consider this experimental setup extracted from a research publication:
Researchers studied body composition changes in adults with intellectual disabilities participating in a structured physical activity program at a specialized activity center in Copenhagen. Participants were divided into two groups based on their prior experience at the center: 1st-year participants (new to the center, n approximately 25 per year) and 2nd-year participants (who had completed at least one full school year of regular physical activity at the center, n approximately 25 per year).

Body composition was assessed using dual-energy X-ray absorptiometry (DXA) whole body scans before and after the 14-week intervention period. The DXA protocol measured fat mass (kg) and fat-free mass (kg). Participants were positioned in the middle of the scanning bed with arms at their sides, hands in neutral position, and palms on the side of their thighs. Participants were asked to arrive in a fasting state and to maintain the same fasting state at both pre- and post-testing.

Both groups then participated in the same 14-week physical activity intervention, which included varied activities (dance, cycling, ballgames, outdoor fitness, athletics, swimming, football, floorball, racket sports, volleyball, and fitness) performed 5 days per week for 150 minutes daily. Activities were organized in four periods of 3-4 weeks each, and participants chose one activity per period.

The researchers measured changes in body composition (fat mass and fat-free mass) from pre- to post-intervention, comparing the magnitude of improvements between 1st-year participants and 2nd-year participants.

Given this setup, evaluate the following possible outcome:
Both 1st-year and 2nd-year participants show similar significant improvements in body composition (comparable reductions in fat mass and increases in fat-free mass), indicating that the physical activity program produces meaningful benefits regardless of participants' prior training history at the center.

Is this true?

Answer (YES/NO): NO